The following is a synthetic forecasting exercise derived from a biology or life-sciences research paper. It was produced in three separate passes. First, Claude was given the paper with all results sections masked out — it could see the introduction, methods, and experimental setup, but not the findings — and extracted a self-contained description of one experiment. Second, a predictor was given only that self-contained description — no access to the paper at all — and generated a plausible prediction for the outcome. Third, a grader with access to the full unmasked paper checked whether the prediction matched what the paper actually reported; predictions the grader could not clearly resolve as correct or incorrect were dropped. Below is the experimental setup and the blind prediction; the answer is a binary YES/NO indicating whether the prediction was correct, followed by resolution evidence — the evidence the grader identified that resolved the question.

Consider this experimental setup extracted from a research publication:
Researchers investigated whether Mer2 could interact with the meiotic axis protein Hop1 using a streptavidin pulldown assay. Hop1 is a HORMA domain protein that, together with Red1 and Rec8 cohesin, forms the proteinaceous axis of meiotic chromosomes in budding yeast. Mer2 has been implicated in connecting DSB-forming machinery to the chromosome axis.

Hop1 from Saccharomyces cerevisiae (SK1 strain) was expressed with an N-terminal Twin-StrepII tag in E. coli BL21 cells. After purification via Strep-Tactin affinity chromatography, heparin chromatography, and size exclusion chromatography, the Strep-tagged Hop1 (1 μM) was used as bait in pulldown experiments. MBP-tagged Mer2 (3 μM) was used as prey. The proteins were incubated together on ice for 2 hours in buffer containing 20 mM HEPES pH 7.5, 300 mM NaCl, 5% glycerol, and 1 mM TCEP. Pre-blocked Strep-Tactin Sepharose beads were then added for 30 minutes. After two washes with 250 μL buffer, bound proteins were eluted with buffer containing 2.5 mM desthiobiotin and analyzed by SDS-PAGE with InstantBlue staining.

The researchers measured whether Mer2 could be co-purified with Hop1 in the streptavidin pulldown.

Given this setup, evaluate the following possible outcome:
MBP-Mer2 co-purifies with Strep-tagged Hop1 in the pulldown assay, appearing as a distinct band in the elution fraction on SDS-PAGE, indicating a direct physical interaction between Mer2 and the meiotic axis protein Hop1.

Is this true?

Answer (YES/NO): NO